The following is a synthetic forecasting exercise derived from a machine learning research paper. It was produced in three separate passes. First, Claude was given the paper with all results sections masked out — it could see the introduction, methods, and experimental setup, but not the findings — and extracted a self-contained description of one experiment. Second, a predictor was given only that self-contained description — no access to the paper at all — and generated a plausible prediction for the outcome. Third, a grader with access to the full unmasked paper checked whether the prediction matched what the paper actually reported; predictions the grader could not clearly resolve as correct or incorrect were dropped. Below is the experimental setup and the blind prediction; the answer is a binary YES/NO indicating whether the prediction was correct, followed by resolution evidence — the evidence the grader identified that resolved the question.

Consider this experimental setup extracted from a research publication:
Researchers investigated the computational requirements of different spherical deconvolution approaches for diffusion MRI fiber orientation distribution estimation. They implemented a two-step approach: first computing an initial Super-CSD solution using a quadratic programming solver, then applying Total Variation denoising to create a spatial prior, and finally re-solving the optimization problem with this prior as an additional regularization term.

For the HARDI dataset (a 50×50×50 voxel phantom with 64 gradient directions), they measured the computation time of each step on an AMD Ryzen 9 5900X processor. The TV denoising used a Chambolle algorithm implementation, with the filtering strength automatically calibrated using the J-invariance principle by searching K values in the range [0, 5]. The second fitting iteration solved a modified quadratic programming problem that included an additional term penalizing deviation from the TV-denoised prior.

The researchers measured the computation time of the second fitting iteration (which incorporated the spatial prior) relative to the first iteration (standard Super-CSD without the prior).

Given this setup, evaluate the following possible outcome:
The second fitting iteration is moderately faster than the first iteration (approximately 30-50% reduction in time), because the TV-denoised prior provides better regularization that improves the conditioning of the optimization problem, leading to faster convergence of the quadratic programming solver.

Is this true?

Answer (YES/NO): YES